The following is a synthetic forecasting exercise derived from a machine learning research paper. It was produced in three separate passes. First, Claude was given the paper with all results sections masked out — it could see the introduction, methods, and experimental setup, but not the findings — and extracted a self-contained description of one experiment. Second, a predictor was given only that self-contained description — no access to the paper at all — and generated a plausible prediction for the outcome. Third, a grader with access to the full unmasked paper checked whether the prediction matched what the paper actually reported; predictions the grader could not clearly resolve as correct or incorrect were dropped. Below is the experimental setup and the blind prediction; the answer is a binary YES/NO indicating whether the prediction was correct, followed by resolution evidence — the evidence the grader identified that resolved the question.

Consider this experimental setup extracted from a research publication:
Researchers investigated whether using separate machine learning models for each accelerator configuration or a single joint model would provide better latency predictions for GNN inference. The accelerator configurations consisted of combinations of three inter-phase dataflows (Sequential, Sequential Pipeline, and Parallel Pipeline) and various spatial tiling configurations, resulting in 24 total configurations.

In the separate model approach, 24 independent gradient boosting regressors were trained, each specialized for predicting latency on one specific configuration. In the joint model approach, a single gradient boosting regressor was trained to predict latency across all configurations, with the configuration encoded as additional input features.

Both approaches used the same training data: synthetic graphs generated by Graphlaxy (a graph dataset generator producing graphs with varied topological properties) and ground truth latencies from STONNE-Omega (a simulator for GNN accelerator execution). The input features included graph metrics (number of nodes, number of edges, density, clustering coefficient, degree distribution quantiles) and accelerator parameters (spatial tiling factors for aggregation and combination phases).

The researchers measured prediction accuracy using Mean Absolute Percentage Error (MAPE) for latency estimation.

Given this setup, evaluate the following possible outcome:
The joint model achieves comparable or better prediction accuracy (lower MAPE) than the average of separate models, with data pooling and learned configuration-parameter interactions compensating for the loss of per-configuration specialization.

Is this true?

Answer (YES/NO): NO